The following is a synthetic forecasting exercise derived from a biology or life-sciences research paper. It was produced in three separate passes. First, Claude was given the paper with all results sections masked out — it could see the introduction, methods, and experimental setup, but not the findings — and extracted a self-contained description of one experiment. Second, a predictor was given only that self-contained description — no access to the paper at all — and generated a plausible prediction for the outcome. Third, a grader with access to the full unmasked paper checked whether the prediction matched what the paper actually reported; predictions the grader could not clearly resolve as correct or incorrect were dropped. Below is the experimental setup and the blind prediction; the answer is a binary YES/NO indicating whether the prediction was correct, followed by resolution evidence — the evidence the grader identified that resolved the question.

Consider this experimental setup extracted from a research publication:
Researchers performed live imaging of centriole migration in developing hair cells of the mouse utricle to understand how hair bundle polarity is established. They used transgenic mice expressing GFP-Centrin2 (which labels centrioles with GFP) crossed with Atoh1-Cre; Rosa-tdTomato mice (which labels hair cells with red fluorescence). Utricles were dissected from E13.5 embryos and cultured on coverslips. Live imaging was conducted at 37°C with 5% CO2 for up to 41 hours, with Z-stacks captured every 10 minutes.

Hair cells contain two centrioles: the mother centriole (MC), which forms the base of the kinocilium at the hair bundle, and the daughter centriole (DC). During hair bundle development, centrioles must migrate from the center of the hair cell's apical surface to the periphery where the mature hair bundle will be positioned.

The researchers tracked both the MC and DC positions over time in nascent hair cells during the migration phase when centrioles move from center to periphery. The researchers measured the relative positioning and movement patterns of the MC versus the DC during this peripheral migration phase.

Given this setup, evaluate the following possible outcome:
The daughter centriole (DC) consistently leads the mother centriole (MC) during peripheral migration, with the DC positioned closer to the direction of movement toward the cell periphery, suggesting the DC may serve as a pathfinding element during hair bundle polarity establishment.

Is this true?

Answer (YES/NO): YES